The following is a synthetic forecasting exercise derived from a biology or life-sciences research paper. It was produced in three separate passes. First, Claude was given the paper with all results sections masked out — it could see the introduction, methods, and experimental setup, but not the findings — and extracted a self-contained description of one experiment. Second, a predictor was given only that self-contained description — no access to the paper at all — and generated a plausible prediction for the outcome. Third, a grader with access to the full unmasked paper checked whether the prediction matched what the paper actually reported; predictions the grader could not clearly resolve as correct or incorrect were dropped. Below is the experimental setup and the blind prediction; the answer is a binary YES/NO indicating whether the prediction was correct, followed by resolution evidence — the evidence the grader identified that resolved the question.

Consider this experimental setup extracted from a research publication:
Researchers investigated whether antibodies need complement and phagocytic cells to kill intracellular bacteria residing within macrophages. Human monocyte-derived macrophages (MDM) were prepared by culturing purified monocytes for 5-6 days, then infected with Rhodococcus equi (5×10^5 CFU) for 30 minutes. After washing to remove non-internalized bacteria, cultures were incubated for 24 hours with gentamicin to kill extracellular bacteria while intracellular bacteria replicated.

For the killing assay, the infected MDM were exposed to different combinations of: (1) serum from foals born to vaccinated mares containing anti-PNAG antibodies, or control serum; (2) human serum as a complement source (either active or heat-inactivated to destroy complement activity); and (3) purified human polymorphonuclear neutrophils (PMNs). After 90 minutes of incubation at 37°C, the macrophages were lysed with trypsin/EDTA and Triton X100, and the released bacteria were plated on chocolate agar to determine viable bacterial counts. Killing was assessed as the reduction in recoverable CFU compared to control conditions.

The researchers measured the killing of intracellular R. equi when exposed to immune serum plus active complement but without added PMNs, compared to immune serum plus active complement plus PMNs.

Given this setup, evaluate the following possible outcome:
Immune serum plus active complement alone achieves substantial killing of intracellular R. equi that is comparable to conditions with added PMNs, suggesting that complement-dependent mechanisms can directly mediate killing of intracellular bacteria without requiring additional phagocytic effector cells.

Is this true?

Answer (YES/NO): NO